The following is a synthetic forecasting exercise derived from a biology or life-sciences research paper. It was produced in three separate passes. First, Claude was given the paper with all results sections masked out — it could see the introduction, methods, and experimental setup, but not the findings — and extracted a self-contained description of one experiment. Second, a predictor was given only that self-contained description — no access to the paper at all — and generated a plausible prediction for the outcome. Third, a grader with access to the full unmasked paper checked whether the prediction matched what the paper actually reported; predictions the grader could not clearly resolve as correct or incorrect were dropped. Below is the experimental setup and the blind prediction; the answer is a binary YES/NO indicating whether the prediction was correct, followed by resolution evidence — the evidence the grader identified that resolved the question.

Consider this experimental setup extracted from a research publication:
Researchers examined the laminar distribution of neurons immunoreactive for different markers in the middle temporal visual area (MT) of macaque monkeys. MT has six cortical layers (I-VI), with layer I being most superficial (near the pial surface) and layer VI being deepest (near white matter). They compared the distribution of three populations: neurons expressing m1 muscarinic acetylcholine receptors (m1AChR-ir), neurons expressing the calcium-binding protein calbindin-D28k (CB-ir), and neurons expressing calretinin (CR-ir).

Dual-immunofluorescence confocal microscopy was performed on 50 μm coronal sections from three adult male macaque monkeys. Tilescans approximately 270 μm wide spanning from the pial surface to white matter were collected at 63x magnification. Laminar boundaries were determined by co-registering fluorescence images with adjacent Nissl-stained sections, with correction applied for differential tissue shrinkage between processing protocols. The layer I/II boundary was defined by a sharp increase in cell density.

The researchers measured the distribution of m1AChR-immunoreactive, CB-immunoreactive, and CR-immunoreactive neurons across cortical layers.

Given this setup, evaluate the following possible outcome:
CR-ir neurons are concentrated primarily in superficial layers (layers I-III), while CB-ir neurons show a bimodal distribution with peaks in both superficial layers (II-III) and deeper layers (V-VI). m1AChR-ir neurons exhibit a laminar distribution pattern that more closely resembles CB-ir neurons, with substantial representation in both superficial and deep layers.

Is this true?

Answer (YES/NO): NO